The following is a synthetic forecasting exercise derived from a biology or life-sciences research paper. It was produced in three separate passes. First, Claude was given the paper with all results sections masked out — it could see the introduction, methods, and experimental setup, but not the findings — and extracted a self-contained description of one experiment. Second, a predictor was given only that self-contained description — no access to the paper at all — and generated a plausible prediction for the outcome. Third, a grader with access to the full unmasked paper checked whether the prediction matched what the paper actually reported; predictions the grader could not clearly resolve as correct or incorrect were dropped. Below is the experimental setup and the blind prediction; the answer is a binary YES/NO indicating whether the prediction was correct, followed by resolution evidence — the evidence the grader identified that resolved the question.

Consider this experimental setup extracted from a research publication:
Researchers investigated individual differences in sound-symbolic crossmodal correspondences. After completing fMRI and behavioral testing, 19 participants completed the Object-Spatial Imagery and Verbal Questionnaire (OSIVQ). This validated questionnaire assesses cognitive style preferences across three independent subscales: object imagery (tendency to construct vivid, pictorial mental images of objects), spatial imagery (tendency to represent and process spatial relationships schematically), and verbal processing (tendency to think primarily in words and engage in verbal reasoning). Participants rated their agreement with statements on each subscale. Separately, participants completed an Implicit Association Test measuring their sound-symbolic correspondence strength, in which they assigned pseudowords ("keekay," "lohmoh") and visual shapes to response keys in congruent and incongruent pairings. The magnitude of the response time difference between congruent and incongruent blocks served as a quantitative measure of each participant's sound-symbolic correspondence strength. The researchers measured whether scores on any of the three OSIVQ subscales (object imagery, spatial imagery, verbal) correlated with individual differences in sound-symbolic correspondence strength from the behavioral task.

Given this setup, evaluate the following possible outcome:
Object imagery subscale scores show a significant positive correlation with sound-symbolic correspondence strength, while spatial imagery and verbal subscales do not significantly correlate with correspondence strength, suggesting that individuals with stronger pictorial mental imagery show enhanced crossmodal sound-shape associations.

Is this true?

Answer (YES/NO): NO